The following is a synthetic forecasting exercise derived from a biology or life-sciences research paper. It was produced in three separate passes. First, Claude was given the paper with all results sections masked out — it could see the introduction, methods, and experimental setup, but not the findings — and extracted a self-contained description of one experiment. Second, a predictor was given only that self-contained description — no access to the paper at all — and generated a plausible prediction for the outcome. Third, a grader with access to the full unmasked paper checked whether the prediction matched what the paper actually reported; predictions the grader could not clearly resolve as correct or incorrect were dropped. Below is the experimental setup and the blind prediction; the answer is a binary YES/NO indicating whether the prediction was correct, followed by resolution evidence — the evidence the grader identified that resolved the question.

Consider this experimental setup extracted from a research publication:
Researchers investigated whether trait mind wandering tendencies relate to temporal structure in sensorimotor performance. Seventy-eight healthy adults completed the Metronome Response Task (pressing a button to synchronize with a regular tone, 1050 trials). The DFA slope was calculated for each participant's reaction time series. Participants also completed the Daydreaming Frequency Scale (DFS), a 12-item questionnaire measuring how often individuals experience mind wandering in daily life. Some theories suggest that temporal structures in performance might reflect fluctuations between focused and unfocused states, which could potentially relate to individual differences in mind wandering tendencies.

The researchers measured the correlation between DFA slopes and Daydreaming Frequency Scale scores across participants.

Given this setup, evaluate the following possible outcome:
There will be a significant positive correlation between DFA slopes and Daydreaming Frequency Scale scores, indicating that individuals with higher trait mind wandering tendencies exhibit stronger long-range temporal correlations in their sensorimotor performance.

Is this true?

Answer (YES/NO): NO